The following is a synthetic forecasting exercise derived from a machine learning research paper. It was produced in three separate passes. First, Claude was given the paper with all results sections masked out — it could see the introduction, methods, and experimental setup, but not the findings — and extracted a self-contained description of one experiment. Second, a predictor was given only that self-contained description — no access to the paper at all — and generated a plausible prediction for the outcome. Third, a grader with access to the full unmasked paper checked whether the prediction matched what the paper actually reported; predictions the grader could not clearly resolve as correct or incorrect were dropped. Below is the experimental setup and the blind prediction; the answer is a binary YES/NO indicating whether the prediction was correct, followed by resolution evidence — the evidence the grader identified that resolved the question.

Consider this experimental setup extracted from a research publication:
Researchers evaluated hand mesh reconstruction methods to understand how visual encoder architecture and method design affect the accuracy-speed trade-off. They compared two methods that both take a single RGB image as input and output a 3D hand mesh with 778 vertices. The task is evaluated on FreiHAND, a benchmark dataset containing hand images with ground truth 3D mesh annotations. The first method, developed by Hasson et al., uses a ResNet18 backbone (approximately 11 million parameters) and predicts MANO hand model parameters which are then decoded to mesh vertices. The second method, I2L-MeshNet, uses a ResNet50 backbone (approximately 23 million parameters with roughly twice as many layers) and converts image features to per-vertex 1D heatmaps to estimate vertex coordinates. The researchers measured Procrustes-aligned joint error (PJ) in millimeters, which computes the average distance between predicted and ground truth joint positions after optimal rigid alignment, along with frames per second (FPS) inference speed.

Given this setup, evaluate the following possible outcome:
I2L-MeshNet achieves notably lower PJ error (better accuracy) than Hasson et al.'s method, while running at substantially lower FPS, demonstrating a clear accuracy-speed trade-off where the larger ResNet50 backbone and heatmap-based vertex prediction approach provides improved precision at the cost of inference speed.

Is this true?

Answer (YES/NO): NO